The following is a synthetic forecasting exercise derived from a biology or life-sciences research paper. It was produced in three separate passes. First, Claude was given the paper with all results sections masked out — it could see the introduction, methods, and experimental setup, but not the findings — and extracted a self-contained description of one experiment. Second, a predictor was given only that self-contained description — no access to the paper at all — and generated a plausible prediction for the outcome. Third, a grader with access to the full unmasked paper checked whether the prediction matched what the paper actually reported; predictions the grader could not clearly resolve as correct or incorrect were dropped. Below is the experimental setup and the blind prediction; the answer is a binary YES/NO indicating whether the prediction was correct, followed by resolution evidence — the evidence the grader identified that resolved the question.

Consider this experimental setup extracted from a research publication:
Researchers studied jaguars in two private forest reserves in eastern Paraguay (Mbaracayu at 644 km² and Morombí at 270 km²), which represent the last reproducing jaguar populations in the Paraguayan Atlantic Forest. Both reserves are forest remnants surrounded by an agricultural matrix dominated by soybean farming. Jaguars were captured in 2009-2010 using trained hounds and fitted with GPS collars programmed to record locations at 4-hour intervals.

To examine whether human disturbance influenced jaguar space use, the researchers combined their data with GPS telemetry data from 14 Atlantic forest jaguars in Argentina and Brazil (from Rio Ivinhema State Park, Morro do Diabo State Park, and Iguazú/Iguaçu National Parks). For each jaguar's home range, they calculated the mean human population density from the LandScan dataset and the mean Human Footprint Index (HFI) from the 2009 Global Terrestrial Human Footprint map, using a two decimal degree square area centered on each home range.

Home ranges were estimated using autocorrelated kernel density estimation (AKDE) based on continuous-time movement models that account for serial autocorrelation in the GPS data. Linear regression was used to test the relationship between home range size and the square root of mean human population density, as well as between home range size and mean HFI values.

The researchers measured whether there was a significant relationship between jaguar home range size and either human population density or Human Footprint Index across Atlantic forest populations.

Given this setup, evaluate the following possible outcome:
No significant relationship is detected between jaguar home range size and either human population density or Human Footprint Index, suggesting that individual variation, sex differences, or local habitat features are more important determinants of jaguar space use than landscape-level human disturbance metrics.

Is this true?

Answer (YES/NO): YES